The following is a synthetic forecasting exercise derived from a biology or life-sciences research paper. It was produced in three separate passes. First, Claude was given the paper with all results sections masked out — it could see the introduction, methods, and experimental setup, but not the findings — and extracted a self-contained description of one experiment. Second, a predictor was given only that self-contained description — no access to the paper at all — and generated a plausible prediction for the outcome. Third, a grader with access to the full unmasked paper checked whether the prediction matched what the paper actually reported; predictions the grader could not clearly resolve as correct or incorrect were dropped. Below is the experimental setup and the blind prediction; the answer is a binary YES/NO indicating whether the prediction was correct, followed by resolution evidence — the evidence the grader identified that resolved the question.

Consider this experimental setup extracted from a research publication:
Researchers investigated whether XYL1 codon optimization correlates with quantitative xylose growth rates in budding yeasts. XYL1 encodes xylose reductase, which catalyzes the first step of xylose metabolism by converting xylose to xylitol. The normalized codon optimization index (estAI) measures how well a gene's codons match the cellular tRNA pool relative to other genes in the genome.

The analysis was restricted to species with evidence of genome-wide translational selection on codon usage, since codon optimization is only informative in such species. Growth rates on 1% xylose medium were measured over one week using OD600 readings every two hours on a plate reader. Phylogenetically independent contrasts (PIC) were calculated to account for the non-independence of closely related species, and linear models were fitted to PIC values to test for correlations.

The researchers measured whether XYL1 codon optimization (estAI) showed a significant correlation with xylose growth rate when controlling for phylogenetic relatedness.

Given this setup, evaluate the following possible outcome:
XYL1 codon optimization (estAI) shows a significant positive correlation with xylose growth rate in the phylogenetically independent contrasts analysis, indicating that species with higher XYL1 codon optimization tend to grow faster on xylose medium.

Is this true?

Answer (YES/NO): NO